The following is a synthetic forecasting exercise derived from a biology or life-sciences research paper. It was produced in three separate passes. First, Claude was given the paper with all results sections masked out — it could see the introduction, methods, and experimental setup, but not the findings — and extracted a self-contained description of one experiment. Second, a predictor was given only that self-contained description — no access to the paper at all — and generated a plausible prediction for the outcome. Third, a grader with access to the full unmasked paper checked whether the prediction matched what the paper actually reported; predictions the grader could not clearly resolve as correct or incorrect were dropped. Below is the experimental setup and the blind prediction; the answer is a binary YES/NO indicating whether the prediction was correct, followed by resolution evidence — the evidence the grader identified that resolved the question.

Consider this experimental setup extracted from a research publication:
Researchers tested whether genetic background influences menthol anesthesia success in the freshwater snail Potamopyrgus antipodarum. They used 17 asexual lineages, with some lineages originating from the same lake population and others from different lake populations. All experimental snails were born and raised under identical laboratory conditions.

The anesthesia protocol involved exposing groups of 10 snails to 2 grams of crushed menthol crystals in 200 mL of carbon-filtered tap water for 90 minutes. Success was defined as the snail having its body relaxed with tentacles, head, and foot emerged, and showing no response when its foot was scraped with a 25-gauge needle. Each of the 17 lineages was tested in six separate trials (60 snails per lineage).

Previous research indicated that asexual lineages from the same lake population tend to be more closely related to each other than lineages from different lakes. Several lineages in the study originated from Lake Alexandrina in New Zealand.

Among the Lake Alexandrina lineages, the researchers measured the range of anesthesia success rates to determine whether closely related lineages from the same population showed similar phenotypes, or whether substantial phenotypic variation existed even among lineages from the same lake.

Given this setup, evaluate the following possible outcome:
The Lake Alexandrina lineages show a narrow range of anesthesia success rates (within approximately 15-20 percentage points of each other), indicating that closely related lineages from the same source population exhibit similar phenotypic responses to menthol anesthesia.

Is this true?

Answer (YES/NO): NO